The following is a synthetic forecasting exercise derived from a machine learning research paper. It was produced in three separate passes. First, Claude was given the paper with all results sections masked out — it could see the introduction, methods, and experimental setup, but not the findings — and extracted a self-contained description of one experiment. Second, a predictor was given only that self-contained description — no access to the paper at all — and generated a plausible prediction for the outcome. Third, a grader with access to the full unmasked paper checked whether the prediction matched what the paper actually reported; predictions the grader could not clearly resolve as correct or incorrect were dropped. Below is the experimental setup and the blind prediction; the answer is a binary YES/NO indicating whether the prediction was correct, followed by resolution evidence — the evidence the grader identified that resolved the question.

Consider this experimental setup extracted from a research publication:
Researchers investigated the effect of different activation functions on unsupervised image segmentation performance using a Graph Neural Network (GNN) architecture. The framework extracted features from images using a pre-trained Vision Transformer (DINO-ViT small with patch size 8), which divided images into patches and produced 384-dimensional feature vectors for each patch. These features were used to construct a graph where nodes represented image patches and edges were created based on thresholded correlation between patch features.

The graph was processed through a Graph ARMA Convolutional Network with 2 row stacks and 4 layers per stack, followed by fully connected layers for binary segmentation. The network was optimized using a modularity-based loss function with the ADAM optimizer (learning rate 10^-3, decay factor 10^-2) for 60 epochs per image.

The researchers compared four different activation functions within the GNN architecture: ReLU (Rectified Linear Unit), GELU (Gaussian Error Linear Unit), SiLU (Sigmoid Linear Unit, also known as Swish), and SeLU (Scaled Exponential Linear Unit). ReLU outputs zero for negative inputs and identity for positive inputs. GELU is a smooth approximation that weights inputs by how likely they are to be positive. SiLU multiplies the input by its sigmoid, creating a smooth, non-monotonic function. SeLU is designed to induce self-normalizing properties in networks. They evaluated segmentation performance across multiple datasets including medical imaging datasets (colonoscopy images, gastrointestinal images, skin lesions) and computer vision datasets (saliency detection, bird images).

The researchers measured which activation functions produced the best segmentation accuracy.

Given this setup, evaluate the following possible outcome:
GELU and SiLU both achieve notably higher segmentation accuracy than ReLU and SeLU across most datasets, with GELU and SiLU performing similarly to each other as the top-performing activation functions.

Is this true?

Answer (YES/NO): NO